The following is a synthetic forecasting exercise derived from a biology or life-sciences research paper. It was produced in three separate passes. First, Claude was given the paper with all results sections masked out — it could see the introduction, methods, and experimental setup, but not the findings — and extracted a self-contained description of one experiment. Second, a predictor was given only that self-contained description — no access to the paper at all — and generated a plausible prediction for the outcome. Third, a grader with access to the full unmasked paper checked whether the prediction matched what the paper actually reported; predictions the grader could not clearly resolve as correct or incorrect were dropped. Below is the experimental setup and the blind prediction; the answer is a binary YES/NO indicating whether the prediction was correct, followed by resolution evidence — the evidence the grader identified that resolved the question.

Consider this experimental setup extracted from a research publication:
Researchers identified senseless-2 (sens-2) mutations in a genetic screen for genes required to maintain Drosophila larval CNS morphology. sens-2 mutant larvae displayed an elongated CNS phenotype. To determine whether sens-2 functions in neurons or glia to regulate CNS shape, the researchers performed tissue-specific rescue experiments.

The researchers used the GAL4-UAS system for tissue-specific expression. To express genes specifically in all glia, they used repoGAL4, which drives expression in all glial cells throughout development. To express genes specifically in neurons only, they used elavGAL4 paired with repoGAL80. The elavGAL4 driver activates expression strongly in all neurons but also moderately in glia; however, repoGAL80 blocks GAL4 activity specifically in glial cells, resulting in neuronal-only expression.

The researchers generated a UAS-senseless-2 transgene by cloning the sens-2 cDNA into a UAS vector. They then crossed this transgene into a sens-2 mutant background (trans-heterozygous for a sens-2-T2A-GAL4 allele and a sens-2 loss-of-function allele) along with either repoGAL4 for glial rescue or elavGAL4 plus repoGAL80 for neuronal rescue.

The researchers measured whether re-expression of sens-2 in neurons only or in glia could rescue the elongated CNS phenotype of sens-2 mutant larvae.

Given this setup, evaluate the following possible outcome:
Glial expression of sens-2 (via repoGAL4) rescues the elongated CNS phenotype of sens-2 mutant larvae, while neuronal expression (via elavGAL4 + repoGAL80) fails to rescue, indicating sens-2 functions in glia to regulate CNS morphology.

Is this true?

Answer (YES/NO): YES